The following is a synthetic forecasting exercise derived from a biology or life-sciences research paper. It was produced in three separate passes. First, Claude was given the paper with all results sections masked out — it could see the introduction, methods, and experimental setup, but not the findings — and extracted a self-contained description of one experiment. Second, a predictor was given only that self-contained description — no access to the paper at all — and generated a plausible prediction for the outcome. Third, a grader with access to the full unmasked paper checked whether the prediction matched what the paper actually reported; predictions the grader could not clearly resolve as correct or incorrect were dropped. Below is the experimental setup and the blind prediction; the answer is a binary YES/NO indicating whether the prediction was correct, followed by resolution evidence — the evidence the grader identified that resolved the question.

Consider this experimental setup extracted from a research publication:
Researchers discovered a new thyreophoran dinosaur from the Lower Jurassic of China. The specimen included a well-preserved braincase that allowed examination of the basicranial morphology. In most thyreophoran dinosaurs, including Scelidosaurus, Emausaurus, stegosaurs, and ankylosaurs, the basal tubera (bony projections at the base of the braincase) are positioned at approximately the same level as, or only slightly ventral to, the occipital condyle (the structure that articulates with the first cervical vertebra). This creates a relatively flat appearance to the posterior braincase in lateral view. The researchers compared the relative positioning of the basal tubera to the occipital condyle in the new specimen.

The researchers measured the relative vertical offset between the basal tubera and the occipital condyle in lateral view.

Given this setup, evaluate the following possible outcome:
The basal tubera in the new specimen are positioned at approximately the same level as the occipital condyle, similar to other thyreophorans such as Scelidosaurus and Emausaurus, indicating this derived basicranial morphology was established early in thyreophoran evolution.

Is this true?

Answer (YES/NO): NO